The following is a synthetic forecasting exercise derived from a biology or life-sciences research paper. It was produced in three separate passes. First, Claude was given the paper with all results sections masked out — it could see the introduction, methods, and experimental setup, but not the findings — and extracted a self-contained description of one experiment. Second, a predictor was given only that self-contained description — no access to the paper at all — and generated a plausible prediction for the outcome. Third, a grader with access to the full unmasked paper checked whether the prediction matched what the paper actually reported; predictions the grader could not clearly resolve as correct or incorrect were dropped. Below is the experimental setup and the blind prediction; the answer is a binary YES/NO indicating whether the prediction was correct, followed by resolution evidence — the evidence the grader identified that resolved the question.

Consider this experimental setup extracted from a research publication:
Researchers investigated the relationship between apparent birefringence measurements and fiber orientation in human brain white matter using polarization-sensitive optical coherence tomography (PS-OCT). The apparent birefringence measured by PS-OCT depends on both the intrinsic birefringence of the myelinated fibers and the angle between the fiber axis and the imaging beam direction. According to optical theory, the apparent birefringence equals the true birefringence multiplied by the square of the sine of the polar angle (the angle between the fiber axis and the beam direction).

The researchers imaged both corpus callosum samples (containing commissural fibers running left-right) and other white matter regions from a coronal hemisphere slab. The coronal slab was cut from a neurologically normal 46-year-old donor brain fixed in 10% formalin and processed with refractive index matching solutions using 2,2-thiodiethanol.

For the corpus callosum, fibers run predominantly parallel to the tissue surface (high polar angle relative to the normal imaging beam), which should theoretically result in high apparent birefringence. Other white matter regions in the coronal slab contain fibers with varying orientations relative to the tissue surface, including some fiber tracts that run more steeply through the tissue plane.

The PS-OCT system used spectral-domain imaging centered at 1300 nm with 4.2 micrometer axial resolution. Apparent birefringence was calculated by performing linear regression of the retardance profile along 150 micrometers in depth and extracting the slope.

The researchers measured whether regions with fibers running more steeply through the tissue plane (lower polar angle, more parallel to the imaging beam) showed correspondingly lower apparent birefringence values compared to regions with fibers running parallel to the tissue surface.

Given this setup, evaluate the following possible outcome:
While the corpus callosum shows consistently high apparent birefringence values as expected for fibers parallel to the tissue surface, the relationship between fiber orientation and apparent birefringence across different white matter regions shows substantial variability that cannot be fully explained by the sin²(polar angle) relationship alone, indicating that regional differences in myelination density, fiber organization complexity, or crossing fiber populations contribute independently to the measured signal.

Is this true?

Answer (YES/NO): NO